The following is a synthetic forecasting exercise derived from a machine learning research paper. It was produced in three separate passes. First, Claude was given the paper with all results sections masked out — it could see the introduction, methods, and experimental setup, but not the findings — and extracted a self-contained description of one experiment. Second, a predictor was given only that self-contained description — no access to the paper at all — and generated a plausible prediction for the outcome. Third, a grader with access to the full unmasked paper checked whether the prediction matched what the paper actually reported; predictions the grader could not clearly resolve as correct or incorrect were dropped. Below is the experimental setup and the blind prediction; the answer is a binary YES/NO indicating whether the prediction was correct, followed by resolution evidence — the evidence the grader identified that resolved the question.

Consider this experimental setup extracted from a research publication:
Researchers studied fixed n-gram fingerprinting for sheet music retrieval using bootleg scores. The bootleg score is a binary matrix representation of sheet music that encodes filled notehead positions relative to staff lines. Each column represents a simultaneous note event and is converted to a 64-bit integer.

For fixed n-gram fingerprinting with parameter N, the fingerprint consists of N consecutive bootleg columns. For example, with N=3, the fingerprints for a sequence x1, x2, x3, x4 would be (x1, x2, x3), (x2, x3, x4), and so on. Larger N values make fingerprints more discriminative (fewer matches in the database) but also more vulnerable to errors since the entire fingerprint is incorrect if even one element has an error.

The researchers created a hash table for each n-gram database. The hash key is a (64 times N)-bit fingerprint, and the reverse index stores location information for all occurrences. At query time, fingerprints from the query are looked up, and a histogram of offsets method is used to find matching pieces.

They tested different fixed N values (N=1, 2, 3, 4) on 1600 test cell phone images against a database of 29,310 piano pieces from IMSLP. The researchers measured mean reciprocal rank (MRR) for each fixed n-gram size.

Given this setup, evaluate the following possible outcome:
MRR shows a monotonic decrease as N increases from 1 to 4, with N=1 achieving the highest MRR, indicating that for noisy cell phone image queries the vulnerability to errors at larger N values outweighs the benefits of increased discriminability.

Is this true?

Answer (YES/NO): NO